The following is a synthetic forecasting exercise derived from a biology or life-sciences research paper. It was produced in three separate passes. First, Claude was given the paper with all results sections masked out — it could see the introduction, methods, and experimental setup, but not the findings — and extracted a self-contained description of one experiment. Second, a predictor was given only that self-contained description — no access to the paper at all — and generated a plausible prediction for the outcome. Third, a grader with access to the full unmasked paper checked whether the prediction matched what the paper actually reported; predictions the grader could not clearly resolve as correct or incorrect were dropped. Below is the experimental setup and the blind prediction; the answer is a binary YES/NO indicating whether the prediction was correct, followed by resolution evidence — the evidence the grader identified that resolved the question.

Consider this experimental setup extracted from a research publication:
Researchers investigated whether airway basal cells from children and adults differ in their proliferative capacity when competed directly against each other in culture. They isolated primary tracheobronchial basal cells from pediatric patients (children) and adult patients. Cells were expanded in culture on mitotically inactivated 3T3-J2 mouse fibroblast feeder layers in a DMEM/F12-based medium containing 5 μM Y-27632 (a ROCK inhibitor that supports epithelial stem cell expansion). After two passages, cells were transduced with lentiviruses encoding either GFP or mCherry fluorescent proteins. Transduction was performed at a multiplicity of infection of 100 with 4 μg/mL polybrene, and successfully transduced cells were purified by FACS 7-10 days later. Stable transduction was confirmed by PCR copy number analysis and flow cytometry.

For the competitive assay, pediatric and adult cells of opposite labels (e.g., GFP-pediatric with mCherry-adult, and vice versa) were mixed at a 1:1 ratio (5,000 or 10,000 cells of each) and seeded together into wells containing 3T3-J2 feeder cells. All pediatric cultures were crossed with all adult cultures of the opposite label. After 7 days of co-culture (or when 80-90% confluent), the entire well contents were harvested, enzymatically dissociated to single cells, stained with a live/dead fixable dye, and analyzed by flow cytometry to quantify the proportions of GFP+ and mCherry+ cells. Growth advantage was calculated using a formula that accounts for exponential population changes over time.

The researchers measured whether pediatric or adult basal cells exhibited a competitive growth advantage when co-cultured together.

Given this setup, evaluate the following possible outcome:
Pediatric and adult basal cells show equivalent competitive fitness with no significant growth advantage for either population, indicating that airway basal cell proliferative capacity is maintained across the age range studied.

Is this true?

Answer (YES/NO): NO